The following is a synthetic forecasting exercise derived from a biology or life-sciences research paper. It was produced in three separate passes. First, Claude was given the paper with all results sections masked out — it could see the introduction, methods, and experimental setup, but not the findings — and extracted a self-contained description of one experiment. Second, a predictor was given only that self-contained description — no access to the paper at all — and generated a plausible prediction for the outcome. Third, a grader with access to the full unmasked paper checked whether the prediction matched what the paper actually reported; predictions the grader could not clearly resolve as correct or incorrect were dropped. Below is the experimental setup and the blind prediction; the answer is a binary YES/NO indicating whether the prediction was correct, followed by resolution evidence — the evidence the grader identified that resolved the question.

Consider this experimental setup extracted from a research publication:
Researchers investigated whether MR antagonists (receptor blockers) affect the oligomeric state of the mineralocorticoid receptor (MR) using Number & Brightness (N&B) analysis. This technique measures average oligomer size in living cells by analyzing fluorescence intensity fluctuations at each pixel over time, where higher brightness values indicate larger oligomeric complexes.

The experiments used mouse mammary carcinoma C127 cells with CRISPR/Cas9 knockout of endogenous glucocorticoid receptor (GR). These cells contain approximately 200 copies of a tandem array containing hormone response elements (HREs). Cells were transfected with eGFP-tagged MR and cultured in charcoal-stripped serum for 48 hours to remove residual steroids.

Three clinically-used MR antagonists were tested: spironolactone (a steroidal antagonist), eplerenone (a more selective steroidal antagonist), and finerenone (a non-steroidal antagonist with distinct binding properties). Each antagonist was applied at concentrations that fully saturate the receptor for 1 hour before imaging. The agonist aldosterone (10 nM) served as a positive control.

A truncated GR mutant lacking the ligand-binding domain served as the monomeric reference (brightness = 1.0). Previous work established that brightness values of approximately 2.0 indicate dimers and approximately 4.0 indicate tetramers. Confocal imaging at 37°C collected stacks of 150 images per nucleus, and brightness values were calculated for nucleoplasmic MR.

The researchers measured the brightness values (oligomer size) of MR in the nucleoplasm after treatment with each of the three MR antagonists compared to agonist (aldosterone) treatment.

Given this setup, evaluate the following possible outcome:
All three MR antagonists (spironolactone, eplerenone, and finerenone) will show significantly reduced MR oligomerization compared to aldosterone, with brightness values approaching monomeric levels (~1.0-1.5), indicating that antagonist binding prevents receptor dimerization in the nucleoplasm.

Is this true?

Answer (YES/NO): NO